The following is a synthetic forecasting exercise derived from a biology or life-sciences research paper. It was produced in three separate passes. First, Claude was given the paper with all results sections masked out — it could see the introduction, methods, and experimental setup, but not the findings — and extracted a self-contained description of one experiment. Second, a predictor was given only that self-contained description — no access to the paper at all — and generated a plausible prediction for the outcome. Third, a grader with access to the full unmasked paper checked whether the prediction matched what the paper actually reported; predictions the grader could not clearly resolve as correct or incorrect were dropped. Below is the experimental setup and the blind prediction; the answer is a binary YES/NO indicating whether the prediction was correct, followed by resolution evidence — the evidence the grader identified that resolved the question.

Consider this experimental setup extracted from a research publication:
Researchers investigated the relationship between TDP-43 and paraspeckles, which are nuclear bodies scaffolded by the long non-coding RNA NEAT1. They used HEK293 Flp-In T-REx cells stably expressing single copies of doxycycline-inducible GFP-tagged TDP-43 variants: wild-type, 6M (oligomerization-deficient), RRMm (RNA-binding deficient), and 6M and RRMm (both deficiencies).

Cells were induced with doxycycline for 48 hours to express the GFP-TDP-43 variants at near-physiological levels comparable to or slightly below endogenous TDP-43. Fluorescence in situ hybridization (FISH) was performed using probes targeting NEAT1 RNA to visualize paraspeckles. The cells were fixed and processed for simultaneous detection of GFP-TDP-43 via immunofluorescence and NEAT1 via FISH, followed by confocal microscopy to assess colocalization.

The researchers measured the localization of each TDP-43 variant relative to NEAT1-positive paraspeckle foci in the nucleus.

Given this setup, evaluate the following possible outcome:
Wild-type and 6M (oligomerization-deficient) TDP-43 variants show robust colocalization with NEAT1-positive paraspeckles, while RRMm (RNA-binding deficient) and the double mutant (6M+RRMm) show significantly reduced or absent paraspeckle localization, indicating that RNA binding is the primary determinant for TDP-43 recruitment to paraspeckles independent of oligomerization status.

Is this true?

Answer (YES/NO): NO